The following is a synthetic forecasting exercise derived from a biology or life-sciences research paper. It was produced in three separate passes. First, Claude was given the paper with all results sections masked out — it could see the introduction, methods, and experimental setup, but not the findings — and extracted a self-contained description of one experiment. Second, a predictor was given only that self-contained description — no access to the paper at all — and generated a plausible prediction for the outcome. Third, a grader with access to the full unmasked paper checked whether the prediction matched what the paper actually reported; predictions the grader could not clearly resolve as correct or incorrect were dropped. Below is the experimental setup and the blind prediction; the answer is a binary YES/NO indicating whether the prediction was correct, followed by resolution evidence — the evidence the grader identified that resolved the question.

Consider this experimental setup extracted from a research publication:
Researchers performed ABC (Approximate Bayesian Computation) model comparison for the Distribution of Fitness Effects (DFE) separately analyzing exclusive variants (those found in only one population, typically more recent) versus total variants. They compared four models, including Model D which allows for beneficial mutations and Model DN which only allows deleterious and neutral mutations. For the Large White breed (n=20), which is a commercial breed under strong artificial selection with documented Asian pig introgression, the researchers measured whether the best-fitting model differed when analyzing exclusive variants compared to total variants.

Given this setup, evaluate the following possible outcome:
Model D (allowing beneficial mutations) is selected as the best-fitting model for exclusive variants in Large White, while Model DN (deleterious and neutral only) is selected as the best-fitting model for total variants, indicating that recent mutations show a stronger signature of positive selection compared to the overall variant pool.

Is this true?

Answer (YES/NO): YES